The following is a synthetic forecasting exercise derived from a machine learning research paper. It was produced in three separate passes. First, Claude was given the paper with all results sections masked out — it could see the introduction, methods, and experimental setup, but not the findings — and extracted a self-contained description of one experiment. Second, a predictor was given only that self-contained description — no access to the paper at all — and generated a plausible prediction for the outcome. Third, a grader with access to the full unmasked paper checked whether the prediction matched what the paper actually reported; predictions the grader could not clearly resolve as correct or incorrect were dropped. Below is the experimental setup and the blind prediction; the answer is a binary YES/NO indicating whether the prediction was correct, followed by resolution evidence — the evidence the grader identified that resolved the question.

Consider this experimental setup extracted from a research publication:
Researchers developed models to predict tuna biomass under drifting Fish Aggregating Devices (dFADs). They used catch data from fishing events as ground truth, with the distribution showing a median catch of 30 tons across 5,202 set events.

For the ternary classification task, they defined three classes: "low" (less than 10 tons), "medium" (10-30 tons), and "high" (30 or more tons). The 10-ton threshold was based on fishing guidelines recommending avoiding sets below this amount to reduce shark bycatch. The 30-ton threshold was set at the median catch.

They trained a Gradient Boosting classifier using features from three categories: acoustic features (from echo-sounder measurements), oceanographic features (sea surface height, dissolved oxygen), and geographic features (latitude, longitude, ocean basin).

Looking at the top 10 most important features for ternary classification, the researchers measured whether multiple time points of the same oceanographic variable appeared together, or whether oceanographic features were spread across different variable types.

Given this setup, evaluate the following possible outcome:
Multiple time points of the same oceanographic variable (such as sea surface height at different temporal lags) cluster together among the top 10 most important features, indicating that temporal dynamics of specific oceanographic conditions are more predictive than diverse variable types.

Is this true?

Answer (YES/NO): NO